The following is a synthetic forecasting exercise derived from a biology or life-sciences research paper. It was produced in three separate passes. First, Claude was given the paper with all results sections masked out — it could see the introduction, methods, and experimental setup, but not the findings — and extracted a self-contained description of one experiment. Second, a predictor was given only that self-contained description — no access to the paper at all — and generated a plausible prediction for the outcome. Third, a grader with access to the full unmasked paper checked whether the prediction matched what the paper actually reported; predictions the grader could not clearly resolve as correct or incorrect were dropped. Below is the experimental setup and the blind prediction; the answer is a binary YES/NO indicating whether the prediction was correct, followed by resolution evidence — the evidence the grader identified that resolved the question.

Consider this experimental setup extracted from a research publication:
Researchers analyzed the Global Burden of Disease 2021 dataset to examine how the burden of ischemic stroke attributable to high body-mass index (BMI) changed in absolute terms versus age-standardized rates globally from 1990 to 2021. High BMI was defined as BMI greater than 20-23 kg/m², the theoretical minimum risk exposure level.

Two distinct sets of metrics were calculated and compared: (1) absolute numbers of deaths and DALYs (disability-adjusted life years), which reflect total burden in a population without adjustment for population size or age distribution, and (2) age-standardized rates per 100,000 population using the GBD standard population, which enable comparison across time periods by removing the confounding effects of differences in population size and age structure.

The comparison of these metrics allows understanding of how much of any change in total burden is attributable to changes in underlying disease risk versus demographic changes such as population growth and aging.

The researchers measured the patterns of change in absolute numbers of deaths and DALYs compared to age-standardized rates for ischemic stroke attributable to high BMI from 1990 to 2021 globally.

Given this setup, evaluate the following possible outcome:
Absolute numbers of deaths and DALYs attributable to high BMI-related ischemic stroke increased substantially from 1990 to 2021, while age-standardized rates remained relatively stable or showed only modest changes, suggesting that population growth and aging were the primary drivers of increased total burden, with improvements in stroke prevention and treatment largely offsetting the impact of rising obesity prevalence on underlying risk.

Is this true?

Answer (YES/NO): NO